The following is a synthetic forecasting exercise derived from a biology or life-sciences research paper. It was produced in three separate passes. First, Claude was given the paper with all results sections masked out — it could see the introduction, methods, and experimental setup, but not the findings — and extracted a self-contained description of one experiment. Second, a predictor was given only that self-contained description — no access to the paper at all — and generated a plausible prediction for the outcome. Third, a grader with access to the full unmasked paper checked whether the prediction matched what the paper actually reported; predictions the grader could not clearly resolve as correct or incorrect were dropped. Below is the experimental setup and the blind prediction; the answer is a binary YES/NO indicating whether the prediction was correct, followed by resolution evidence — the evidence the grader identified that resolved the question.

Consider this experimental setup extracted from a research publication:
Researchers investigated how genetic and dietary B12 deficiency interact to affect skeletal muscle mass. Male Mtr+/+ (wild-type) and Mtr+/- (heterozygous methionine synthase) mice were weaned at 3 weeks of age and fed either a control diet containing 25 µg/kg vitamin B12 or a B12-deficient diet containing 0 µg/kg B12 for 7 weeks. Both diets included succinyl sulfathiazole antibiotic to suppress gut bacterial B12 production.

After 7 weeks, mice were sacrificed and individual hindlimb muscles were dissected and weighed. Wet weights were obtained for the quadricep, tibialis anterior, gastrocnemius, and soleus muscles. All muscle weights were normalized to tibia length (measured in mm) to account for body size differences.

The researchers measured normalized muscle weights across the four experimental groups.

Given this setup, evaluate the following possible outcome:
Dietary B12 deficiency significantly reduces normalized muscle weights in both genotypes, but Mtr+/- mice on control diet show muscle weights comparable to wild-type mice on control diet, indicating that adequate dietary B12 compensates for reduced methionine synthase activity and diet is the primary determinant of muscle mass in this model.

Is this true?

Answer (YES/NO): NO